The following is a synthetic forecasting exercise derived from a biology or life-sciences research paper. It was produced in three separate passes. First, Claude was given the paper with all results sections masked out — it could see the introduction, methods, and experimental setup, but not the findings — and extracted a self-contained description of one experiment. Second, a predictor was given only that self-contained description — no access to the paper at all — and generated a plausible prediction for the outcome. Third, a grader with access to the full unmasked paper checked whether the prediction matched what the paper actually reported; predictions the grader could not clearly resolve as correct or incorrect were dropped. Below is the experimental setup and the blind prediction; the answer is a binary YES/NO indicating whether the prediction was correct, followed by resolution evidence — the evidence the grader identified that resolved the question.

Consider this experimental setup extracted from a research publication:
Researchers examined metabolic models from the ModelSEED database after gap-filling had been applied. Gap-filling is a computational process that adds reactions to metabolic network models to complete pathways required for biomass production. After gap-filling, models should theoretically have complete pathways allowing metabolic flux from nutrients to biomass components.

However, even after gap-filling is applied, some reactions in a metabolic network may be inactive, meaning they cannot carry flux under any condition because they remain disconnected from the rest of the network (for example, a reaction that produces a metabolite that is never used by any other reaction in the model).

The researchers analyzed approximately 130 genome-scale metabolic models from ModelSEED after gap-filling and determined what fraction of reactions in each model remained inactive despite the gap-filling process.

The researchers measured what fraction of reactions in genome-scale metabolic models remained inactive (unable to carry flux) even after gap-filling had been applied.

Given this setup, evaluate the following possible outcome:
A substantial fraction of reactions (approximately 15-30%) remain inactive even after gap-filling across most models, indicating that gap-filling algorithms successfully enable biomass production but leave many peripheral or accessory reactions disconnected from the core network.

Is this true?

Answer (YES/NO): NO